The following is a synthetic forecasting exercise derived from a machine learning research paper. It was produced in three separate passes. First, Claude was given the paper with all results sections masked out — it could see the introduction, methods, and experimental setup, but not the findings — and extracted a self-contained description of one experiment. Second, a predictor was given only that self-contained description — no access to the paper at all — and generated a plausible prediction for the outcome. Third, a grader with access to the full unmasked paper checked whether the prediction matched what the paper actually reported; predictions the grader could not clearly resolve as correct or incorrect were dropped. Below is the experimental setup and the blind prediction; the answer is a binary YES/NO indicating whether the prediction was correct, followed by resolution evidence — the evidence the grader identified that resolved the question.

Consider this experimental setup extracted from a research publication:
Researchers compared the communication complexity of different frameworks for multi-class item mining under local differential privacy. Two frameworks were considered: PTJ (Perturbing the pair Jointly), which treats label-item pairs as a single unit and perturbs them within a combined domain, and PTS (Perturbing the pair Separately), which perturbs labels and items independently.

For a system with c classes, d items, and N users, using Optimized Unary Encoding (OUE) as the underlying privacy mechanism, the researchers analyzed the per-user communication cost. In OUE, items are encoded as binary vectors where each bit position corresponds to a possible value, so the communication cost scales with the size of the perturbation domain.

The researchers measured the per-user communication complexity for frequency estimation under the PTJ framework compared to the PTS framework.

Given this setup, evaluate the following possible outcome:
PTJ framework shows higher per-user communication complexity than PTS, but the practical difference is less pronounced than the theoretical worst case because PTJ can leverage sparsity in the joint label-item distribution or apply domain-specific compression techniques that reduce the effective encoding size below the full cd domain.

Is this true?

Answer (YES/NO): NO